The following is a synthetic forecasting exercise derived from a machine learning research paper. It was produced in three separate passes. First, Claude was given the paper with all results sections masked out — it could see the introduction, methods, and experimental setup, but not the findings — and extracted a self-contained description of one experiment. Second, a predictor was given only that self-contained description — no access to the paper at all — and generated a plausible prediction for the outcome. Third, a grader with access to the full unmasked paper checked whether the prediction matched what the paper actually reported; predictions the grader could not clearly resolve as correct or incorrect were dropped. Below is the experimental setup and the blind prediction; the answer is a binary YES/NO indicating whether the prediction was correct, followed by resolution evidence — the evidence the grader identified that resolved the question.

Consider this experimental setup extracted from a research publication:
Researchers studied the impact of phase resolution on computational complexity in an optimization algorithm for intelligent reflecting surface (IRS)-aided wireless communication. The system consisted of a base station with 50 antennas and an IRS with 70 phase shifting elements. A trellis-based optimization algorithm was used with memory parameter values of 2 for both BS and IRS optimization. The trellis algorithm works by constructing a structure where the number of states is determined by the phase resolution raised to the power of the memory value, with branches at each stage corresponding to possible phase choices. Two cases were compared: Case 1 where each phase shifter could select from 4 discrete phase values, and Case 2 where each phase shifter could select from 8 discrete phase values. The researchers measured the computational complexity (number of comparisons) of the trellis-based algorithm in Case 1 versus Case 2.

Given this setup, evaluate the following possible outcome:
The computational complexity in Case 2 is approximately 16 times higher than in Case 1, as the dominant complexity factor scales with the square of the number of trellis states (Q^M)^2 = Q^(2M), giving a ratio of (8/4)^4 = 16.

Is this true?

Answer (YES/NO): NO